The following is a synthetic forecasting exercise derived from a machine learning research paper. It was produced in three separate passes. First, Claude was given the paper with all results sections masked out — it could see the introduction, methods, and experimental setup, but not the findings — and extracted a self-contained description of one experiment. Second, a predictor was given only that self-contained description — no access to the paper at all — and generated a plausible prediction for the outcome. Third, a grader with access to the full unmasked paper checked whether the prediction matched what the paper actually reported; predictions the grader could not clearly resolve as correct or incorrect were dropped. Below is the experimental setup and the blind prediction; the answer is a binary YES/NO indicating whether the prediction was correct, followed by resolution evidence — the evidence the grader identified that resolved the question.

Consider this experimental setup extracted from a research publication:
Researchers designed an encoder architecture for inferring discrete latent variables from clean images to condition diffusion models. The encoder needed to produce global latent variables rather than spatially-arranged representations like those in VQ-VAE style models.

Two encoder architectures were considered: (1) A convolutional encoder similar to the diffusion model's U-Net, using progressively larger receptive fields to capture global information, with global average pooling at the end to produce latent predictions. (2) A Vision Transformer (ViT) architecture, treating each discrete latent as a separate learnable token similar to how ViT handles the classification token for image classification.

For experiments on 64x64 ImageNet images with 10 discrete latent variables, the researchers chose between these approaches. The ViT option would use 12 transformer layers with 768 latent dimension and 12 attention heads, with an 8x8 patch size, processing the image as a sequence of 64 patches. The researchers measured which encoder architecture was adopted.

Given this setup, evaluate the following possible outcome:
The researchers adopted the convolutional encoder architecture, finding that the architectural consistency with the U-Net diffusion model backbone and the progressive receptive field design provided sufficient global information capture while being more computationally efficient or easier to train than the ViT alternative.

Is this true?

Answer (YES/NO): NO